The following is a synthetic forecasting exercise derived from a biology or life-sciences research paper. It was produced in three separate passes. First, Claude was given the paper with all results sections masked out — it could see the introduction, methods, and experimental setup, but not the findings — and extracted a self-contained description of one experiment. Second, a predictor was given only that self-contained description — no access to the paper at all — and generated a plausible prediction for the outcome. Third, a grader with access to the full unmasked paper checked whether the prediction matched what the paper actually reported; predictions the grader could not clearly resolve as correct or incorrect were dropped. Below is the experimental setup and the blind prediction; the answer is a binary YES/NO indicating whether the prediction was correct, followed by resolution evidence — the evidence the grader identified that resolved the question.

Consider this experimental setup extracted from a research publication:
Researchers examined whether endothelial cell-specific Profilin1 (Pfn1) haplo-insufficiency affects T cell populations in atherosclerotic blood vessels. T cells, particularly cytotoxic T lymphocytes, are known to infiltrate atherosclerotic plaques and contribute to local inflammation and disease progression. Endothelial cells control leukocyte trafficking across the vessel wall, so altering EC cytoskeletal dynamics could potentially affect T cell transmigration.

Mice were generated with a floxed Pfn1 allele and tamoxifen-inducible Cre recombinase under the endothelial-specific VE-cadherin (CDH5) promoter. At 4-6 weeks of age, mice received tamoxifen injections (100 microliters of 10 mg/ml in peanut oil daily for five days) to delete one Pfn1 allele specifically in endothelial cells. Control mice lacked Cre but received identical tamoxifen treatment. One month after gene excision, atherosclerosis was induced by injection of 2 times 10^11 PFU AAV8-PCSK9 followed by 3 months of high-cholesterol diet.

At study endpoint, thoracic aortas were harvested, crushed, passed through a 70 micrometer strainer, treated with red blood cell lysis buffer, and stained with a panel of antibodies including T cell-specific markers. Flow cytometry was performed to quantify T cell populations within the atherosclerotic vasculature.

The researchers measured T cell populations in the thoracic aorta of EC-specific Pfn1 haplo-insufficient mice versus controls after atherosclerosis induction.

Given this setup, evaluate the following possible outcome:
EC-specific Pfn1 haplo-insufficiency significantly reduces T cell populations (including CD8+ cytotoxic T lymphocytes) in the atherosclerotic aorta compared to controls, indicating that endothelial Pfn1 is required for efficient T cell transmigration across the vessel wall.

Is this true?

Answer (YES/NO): NO